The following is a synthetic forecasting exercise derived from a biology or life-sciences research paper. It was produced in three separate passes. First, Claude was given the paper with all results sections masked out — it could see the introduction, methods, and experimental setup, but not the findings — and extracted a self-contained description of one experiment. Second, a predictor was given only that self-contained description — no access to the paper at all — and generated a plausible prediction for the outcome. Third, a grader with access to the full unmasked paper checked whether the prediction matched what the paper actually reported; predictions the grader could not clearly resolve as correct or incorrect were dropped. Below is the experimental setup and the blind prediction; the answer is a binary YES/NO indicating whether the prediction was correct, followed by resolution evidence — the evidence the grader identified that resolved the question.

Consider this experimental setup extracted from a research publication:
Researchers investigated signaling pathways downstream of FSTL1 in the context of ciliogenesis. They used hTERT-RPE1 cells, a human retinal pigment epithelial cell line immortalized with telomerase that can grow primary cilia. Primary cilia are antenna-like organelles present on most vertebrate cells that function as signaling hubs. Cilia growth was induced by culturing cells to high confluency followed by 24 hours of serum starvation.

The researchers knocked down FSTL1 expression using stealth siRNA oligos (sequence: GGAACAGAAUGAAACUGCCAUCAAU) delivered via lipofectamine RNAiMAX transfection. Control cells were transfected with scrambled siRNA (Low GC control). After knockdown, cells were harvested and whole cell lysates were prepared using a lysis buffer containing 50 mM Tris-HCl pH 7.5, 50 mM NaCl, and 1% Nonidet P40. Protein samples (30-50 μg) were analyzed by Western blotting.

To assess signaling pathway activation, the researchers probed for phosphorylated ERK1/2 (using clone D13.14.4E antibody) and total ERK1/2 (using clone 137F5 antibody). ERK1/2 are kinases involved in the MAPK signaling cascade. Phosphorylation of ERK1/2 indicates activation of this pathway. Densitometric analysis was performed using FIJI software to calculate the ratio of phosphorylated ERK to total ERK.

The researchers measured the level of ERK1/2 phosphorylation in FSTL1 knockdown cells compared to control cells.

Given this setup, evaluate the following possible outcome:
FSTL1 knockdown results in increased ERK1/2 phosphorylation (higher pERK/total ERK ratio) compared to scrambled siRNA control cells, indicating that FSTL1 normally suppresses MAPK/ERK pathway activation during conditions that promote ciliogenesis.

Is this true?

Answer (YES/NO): YES